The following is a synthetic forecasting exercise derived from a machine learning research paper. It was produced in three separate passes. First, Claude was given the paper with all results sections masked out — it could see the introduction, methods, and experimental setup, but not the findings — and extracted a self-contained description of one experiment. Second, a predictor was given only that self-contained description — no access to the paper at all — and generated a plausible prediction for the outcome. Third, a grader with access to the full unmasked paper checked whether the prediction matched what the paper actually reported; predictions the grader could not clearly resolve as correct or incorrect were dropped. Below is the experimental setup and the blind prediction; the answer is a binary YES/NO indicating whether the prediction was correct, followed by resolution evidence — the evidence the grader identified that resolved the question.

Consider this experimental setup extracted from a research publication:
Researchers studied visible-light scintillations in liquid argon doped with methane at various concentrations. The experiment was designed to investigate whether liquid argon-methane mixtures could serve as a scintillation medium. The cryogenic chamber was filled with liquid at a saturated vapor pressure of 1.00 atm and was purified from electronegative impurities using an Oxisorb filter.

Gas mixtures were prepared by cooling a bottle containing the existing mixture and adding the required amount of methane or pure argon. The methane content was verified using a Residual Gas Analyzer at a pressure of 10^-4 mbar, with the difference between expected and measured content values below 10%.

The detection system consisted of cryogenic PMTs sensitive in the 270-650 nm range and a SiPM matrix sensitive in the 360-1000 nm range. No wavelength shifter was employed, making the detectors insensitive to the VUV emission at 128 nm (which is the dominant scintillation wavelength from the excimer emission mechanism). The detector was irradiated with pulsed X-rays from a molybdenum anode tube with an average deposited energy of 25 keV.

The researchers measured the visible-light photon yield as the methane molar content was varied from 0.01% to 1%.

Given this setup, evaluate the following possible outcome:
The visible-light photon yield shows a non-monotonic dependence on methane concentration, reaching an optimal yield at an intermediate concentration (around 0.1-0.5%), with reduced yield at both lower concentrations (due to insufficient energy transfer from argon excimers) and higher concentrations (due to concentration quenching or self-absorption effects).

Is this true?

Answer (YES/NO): NO